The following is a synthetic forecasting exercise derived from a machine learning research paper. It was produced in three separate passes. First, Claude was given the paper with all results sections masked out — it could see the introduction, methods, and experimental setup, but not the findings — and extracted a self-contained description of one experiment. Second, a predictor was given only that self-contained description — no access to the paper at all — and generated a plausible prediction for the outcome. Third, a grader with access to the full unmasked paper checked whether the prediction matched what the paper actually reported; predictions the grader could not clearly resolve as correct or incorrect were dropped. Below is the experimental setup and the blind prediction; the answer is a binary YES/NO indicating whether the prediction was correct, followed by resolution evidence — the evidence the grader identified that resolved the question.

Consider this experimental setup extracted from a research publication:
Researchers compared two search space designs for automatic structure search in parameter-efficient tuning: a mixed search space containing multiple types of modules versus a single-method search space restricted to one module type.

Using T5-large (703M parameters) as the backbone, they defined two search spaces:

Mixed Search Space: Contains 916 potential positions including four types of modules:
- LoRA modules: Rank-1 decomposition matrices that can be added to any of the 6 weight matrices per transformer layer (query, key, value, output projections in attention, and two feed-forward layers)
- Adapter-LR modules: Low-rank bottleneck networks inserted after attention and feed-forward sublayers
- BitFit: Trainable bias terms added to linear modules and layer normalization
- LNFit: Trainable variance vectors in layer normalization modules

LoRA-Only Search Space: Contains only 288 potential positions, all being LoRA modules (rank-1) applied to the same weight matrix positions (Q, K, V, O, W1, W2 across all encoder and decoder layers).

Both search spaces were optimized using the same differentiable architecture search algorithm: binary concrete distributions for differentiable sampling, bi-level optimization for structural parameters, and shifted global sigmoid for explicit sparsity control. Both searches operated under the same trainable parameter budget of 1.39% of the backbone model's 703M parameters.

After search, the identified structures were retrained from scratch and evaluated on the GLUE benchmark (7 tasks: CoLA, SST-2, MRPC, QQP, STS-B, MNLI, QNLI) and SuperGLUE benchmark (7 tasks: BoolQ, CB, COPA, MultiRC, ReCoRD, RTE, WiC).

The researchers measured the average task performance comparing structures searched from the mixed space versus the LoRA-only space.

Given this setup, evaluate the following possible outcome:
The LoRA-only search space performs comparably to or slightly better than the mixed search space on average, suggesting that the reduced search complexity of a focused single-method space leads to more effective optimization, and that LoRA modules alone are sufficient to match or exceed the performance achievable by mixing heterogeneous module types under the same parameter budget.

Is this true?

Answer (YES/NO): NO